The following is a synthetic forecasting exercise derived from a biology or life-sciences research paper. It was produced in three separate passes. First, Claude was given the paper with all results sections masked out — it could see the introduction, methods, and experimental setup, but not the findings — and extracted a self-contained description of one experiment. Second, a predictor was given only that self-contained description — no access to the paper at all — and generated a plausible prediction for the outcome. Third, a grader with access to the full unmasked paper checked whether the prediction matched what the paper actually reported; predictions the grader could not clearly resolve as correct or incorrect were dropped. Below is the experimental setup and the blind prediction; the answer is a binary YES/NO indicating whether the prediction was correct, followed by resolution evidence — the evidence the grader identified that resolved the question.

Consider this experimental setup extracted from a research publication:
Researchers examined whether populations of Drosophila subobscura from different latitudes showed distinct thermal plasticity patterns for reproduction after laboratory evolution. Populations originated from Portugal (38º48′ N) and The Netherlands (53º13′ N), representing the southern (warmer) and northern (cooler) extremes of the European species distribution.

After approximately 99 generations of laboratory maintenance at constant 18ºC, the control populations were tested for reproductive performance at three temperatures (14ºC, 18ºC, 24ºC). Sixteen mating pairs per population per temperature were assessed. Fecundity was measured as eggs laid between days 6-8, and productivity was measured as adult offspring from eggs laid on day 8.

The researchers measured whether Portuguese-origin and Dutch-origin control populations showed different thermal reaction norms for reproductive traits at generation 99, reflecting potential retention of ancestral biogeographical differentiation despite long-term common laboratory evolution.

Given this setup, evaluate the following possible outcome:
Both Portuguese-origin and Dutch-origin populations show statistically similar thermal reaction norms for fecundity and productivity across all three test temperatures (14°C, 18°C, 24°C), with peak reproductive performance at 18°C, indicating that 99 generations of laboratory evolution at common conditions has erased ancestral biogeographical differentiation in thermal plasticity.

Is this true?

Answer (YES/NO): NO